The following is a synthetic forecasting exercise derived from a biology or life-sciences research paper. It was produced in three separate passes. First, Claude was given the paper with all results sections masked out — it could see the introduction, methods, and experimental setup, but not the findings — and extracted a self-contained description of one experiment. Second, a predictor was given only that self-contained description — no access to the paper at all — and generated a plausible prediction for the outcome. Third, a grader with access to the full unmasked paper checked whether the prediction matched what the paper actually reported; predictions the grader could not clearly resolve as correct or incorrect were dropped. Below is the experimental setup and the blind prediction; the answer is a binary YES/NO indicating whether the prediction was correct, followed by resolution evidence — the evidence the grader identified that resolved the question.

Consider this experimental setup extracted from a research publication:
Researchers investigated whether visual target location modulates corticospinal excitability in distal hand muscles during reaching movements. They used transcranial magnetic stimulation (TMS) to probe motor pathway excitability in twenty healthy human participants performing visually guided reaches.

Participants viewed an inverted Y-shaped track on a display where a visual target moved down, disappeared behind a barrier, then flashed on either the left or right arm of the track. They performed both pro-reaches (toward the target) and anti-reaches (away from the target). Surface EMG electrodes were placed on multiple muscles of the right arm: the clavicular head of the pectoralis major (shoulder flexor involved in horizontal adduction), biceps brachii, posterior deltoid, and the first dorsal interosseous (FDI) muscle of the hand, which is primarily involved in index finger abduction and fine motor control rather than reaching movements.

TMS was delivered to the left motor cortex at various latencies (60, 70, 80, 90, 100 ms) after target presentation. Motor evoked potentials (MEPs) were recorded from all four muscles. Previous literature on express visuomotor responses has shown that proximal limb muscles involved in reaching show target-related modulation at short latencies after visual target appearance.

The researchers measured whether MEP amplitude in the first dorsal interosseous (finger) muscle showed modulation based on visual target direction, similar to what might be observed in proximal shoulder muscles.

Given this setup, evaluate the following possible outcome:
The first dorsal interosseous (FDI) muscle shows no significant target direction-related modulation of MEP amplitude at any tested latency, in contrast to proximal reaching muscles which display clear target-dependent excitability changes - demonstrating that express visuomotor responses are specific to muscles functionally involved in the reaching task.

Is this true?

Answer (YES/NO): YES